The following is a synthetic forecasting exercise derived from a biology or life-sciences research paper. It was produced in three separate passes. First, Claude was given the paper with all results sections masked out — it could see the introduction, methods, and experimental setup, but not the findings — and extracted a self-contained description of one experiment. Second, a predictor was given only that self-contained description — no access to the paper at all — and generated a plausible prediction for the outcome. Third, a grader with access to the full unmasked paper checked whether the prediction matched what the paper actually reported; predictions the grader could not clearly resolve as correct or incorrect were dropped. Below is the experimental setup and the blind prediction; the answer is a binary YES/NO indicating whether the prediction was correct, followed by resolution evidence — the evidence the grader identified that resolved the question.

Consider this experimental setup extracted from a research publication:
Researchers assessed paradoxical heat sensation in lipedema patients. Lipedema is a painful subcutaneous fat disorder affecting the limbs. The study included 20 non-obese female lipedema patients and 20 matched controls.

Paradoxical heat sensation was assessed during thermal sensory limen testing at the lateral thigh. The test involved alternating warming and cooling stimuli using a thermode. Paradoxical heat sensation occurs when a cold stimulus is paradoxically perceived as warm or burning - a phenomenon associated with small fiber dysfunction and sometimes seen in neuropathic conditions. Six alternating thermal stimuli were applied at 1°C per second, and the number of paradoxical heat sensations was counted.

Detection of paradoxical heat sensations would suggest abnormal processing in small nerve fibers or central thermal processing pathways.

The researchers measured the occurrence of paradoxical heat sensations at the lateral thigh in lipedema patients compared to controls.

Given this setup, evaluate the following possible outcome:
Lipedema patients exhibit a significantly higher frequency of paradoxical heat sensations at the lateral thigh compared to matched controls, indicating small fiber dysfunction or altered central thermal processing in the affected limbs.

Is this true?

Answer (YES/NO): NO